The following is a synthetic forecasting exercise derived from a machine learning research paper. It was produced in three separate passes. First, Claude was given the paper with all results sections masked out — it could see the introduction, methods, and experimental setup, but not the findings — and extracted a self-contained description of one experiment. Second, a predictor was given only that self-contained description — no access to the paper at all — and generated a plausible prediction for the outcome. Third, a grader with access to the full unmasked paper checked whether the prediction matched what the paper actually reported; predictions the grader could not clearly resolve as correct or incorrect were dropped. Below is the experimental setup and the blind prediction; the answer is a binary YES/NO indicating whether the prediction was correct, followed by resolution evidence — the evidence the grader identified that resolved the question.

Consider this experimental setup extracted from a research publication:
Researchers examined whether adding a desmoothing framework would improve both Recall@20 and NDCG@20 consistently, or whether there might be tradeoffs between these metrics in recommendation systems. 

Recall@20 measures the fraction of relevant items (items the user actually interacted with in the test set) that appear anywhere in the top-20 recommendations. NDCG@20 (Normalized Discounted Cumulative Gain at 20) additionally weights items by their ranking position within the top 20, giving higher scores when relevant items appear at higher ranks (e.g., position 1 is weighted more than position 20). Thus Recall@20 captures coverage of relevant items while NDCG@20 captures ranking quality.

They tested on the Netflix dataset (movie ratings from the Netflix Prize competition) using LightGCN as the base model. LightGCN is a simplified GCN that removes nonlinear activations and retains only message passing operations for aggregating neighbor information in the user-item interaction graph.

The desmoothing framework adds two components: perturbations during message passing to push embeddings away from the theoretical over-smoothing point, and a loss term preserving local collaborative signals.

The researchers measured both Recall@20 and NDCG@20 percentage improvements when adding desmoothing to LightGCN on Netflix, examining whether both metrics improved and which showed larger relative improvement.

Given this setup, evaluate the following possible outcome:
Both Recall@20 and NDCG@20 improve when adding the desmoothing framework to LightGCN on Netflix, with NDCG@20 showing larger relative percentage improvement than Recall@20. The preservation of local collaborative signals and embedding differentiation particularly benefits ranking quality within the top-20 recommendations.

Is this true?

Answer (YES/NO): YES